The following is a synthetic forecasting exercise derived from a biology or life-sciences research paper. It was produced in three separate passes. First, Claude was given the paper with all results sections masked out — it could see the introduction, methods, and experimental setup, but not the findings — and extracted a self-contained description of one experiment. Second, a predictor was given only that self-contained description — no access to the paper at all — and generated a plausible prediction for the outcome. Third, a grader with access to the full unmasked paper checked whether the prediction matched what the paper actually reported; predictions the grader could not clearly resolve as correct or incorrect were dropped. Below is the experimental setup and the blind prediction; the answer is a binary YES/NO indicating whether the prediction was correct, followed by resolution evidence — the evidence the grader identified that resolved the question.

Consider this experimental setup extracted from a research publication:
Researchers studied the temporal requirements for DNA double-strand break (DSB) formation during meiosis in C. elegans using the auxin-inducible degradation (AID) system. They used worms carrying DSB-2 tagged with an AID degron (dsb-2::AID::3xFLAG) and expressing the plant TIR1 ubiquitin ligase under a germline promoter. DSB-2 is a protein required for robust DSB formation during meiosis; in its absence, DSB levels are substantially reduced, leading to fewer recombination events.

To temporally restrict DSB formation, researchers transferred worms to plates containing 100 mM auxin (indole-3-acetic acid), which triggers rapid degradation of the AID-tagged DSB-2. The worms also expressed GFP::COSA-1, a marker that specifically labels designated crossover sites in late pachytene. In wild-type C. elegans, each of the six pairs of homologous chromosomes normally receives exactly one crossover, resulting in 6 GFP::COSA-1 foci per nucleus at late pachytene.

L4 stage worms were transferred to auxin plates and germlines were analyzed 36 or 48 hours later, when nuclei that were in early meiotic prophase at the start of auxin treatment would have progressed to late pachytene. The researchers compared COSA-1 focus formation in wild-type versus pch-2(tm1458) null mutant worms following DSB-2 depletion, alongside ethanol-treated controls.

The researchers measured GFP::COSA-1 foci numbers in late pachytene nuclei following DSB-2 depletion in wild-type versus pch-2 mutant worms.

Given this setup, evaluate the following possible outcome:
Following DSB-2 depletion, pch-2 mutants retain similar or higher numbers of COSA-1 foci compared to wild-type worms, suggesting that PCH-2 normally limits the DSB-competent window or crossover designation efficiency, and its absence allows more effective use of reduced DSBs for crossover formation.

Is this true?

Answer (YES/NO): NO